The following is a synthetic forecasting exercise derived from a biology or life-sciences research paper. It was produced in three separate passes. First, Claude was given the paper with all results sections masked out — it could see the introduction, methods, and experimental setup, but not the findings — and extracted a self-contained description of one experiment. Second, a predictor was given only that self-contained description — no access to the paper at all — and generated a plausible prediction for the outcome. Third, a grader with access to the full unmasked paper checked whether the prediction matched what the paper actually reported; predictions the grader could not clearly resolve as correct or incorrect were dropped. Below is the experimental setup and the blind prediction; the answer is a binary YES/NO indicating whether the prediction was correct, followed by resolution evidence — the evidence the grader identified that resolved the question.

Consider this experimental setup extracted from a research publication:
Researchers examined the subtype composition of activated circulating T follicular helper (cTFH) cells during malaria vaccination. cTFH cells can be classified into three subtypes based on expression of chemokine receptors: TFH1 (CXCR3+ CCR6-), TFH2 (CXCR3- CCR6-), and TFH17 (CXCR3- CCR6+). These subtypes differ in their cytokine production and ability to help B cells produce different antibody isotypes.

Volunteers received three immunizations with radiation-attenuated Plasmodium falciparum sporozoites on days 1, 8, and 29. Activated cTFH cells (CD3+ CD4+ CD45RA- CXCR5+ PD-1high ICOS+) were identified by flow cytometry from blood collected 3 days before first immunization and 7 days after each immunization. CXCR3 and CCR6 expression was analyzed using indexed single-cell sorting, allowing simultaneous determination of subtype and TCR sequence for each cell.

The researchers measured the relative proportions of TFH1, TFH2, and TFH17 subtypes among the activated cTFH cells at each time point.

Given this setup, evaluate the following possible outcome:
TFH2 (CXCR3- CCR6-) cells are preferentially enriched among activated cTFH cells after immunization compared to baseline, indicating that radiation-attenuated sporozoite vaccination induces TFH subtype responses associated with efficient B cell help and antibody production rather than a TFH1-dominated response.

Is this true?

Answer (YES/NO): NO